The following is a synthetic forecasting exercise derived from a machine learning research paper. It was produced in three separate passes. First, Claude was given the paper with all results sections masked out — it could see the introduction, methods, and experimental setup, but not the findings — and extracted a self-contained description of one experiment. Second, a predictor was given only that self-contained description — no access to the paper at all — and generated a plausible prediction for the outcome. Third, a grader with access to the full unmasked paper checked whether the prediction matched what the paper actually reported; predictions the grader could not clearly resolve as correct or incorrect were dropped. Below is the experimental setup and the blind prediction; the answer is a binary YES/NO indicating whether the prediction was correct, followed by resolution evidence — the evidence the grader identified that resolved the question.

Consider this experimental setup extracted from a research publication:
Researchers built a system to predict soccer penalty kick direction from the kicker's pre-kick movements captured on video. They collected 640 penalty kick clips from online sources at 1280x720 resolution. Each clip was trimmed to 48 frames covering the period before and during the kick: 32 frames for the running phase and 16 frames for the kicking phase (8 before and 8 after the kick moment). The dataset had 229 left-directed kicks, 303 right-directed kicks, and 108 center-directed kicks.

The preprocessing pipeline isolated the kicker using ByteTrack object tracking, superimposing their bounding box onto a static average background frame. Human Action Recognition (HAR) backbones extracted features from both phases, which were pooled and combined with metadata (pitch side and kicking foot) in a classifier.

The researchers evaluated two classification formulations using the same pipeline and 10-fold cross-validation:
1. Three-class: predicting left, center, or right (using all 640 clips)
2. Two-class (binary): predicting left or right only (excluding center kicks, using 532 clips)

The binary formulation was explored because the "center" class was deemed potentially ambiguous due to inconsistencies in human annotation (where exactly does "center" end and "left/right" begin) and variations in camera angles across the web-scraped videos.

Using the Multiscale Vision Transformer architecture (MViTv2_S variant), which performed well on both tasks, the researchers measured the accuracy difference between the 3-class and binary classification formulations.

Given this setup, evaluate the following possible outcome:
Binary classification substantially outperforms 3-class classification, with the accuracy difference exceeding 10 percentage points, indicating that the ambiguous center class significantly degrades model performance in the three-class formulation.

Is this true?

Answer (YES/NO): YES